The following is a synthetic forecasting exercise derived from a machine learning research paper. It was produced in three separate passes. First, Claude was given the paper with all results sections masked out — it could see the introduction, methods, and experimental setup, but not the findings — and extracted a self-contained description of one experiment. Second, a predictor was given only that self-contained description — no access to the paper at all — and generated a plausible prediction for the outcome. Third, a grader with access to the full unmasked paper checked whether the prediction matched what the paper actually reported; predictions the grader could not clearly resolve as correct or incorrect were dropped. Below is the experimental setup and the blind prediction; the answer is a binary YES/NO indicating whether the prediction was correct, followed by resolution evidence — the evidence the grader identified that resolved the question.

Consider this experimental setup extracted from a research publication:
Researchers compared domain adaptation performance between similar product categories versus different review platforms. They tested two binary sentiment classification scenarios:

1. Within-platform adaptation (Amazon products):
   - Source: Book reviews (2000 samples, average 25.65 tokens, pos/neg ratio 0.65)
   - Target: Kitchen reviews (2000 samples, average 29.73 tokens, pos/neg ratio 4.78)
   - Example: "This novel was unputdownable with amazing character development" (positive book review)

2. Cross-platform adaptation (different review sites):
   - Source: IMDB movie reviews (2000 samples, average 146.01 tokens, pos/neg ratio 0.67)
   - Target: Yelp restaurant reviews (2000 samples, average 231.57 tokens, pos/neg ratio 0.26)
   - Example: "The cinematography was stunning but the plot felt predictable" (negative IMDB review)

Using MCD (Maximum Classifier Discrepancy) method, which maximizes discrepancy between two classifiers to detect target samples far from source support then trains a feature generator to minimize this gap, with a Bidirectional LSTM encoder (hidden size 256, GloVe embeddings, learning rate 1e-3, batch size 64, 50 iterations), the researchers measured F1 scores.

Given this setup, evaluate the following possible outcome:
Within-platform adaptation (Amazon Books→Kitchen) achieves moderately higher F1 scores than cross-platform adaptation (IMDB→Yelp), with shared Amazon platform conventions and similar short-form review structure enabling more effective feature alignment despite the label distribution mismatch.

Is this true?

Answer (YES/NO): NO